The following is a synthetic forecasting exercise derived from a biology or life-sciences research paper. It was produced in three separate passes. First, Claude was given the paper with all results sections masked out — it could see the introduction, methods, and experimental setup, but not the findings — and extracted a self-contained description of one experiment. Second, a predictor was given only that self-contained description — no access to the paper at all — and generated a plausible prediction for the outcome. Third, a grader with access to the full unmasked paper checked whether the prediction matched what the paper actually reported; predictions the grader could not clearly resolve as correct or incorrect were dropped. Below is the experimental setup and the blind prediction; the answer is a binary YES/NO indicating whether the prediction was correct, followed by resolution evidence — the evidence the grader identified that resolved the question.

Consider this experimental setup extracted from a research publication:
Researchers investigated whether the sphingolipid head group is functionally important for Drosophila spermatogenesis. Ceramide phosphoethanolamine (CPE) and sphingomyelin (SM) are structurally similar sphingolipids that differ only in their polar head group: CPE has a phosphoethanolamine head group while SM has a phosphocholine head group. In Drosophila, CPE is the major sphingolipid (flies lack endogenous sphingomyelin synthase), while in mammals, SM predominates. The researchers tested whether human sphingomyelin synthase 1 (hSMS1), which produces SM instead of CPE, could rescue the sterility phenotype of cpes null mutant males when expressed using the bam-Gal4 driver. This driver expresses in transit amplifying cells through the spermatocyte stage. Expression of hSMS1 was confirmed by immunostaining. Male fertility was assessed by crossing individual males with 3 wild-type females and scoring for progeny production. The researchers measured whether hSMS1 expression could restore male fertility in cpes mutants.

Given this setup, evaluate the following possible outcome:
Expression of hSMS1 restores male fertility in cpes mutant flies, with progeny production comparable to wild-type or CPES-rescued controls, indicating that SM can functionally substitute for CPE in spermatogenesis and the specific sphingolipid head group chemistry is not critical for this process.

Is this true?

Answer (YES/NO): NO